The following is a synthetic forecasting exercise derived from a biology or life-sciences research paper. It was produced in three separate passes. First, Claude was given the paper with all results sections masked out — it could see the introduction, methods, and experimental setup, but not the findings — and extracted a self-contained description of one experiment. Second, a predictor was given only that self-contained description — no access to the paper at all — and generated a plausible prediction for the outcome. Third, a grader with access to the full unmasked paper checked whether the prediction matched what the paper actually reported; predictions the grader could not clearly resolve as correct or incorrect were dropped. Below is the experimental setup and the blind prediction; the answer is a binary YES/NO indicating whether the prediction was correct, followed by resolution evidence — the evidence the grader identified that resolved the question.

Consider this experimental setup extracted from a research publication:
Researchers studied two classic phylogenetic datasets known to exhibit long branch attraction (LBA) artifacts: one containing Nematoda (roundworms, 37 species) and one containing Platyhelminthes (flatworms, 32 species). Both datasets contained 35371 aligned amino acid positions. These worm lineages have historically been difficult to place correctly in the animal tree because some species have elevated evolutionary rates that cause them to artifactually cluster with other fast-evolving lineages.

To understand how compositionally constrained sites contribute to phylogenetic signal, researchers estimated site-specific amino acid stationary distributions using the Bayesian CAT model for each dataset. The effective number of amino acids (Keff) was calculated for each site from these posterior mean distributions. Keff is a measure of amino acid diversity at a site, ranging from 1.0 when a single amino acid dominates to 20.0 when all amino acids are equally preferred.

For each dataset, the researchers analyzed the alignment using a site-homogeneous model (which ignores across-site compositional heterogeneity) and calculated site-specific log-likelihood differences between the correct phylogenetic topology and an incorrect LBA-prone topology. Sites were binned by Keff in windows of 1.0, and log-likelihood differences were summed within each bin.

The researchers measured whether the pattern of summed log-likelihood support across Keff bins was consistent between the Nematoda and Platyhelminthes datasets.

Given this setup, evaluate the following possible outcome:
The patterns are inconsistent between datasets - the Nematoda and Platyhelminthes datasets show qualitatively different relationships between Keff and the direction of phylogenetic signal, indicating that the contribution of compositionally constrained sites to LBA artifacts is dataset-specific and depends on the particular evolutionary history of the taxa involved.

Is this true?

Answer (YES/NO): NO